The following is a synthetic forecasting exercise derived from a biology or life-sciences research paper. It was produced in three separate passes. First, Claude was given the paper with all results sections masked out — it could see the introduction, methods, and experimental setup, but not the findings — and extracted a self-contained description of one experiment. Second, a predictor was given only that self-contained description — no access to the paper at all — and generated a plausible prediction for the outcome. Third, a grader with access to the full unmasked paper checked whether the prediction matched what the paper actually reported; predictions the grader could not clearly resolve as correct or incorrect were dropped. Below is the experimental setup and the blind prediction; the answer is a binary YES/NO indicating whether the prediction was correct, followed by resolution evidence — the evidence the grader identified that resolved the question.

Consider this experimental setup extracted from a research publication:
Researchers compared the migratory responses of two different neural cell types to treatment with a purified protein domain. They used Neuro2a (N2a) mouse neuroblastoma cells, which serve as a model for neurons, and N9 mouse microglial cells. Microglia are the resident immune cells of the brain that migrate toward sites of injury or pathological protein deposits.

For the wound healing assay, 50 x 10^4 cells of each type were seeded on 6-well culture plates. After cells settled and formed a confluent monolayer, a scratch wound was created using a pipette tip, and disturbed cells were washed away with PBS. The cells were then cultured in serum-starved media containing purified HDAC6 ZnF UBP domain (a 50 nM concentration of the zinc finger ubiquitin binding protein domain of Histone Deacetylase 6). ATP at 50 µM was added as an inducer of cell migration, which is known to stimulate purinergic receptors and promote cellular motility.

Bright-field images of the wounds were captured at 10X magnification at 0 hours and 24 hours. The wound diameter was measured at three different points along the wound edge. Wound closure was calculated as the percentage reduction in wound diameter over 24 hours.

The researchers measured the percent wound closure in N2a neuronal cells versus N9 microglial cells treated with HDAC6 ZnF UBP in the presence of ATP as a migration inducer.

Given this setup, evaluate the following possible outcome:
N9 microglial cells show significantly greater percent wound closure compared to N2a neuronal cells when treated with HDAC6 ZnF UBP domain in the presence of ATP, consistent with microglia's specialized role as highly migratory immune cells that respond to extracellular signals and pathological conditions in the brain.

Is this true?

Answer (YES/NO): NO